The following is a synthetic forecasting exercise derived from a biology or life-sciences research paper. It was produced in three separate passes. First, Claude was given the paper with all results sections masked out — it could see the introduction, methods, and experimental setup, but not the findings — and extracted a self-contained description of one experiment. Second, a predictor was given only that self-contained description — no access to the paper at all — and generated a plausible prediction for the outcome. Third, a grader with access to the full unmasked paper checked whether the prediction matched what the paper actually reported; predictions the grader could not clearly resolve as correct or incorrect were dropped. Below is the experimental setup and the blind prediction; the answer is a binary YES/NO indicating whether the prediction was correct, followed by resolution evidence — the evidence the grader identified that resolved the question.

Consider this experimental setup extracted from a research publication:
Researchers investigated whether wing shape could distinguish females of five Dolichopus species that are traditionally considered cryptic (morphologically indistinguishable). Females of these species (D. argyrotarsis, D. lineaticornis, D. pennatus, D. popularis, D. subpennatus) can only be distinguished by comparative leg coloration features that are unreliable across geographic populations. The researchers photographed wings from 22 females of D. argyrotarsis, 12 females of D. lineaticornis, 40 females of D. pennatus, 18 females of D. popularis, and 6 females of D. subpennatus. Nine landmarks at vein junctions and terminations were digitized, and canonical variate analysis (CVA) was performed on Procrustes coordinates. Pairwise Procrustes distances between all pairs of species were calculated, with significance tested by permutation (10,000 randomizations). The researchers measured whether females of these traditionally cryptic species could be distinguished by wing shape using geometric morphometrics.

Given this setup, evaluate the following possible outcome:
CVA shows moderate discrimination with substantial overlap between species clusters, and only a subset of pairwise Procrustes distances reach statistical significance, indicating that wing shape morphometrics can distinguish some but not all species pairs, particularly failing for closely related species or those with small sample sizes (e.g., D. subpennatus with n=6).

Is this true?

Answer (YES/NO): YES